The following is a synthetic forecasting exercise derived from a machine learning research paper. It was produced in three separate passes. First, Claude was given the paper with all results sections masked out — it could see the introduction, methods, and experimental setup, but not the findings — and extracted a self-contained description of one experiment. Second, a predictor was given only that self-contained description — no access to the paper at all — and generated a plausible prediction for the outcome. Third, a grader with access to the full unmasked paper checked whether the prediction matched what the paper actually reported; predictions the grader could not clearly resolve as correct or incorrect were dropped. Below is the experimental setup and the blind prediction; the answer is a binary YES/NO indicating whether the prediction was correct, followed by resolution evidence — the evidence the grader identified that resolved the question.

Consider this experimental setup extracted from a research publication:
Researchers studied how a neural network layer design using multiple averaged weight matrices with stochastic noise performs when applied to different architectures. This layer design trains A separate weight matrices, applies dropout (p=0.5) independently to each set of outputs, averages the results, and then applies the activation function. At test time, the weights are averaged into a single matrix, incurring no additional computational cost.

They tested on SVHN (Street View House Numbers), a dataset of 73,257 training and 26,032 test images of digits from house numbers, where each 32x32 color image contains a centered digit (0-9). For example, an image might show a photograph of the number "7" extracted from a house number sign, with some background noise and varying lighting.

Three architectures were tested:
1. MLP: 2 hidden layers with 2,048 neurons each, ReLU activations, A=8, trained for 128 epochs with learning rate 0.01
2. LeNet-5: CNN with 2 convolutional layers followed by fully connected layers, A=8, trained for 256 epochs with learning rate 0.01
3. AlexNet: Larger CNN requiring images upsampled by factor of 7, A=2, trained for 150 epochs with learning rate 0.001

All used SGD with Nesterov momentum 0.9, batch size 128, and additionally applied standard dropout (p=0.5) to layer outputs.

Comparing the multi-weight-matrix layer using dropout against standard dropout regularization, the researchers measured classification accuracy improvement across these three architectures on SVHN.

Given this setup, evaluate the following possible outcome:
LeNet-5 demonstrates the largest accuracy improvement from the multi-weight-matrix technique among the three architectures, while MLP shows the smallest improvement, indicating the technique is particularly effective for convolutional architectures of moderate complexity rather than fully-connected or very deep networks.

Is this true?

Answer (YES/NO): NO